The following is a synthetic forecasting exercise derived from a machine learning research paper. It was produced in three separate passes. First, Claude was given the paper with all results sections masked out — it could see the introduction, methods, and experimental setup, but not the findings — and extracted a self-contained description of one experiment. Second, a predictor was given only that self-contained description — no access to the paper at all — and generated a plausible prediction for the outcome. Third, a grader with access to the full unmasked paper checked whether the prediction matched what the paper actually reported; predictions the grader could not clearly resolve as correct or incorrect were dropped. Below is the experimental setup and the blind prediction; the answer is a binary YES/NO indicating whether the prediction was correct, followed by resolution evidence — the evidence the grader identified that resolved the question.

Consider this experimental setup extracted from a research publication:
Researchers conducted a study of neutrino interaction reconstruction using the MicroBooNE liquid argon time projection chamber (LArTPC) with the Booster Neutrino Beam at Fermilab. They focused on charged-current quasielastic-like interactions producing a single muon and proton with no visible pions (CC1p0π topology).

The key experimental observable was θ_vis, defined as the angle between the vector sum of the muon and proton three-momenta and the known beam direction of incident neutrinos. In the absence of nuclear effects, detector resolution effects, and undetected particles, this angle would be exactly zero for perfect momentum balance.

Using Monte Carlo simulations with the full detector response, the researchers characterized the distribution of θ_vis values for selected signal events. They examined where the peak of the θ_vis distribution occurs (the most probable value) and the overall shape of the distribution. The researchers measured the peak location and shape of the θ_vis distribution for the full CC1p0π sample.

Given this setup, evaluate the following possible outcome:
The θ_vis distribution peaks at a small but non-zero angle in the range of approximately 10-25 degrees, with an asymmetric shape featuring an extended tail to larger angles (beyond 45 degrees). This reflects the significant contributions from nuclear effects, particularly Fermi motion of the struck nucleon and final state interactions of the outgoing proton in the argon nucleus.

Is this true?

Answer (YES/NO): YES